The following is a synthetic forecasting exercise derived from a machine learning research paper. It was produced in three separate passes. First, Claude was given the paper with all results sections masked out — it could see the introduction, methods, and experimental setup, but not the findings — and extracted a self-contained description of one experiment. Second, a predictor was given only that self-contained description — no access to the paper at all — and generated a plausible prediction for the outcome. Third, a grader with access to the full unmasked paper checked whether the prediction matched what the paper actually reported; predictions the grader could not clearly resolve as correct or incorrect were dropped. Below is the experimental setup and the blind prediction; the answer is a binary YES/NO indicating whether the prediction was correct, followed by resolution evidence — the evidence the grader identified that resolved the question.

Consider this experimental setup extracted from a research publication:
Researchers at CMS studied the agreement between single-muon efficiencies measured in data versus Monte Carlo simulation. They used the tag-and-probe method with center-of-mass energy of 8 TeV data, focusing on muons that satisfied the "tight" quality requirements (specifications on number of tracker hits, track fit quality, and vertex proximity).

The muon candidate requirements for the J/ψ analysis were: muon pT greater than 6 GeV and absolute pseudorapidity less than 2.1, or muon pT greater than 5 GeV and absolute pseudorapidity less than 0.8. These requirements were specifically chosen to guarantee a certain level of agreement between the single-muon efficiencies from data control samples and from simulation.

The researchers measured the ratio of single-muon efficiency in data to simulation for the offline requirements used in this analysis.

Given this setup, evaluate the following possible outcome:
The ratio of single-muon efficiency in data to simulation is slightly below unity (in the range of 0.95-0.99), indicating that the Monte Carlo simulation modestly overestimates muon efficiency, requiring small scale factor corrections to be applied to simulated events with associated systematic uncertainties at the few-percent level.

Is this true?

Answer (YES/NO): NO